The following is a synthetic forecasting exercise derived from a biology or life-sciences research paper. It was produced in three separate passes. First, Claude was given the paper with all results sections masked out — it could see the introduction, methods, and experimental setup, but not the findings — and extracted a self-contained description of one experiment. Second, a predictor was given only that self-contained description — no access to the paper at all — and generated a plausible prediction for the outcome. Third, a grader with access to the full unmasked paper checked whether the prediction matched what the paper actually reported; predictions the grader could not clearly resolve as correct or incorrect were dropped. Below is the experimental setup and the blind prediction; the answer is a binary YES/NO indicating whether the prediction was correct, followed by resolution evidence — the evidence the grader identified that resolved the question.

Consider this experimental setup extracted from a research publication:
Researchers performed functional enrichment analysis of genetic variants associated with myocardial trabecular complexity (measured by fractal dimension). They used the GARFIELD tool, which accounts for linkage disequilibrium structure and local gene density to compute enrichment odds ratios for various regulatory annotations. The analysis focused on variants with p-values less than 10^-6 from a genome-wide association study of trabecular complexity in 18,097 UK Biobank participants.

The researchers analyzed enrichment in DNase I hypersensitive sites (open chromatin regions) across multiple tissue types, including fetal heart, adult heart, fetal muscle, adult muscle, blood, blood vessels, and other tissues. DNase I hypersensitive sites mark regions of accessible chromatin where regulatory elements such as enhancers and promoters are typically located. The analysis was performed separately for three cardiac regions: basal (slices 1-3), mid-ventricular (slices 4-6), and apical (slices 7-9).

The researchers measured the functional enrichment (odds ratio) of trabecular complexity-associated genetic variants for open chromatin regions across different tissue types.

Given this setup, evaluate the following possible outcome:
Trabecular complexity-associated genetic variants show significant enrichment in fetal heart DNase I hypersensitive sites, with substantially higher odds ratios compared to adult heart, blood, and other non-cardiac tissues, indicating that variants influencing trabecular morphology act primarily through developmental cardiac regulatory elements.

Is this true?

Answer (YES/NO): YES